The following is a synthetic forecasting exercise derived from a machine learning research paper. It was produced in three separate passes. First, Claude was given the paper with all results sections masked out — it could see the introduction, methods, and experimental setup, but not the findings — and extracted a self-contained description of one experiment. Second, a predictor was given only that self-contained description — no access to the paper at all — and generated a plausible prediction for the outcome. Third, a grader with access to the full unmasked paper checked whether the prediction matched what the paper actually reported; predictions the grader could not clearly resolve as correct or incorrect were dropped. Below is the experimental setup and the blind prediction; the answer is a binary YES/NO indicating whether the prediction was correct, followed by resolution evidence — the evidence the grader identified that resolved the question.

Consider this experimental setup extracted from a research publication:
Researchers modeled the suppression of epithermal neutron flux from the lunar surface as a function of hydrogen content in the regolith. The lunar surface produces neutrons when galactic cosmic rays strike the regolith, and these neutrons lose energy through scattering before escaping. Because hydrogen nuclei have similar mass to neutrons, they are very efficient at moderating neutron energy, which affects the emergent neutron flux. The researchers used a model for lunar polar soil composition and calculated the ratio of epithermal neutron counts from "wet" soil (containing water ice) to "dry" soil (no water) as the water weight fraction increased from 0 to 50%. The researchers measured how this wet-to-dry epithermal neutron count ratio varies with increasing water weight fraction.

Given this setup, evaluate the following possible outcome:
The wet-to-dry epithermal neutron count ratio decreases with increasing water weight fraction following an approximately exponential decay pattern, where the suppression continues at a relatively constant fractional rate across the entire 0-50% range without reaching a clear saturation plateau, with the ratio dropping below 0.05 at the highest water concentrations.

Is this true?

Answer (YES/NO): NO